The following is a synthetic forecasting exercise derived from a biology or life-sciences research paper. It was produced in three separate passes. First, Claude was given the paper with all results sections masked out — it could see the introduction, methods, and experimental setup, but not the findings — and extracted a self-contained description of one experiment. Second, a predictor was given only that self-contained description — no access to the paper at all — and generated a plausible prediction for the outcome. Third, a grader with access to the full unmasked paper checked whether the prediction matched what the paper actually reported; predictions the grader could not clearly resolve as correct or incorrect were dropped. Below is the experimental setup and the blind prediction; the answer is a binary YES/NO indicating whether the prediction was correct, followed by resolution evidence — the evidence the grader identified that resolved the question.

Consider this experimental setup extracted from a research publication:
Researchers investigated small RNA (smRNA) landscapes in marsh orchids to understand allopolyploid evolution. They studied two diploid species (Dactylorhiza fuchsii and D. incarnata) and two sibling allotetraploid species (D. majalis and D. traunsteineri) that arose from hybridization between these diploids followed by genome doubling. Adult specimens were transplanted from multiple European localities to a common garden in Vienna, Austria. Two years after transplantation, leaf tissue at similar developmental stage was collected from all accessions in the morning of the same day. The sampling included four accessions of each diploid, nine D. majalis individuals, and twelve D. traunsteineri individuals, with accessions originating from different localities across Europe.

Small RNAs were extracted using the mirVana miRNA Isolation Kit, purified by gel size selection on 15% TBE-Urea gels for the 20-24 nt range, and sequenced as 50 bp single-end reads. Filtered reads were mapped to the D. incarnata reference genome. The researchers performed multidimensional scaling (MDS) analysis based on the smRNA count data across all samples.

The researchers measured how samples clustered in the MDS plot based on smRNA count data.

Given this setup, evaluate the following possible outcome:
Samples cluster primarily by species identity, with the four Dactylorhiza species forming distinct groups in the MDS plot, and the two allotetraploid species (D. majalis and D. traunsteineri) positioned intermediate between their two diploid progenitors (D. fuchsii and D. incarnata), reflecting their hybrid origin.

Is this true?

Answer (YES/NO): NO